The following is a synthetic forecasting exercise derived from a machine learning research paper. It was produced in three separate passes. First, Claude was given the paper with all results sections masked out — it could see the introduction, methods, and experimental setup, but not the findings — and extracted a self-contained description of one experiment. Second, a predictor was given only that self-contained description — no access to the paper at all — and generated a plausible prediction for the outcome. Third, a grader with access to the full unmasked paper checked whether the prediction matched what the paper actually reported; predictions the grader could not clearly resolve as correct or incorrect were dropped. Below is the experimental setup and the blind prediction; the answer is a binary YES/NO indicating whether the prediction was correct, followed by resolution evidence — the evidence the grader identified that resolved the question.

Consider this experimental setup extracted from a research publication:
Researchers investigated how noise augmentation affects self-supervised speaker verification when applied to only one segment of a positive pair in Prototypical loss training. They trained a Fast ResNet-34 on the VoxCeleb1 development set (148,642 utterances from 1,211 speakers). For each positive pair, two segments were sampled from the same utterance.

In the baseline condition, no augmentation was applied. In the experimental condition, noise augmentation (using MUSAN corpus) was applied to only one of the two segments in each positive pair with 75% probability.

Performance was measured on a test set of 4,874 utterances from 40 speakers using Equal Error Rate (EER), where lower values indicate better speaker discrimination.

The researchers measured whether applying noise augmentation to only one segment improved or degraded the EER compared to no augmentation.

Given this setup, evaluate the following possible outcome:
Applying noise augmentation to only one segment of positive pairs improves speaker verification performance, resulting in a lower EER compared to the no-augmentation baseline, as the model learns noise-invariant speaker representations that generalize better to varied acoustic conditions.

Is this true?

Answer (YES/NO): NO